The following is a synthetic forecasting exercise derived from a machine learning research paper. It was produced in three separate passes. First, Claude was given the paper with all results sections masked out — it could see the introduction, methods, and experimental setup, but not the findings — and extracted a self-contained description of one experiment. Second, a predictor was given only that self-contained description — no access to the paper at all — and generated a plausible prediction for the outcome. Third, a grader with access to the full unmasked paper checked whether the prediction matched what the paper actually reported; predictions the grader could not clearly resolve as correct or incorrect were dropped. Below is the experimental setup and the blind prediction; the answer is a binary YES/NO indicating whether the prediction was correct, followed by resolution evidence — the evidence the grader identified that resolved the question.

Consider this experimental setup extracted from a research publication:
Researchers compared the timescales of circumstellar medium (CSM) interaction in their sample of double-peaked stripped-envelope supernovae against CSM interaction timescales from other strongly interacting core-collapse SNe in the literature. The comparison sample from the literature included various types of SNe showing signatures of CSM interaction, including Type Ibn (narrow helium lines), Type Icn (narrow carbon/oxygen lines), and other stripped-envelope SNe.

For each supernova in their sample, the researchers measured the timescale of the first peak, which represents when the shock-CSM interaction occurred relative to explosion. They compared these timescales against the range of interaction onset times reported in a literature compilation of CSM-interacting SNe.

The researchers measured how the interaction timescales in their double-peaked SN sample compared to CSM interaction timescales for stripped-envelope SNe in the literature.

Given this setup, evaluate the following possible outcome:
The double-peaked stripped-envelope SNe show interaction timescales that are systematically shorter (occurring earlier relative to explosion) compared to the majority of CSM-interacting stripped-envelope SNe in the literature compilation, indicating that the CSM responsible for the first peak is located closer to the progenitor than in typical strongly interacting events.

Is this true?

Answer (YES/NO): YES